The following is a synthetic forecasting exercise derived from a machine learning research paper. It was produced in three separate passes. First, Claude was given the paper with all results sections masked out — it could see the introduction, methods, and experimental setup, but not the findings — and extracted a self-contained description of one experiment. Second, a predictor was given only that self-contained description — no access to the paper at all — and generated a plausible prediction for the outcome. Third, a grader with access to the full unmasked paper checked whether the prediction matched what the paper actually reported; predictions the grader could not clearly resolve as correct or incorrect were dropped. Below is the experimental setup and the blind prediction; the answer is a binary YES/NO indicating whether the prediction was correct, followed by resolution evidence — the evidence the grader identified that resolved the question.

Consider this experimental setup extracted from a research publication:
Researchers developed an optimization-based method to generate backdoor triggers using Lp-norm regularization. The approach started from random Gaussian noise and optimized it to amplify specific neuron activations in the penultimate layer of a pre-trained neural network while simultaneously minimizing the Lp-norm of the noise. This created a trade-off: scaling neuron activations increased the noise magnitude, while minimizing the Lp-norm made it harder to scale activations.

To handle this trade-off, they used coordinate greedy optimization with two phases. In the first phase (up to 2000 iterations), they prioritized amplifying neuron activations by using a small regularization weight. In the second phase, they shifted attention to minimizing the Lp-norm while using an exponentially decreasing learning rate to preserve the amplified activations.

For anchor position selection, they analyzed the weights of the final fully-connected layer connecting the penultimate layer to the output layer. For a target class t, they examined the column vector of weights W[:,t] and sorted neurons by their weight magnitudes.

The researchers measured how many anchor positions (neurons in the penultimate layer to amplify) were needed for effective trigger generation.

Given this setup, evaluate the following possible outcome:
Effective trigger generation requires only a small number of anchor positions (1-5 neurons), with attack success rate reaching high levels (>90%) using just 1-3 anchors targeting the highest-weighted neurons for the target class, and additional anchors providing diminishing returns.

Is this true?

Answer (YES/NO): YES